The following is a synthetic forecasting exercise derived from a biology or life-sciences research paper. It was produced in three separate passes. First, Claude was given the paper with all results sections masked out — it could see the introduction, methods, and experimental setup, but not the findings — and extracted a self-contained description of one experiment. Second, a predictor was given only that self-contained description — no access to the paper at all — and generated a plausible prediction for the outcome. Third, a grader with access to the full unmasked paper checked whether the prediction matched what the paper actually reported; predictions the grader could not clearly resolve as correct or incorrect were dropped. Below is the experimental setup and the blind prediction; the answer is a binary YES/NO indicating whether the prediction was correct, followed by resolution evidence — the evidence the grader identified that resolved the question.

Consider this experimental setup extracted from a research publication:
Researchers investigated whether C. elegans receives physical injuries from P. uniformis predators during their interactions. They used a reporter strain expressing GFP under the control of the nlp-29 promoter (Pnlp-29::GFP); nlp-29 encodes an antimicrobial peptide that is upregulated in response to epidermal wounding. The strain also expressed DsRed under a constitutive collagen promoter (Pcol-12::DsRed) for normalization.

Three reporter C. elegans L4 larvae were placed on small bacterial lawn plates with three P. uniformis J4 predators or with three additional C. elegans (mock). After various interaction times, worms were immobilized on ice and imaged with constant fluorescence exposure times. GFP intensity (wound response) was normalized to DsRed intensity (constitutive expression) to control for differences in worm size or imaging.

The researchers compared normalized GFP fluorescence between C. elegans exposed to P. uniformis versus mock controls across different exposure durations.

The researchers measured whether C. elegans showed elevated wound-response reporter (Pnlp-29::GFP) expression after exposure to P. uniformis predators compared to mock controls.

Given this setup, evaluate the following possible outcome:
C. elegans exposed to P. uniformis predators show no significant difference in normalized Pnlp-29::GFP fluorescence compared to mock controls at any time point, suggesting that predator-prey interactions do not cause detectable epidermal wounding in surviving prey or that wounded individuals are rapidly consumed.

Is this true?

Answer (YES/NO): YES